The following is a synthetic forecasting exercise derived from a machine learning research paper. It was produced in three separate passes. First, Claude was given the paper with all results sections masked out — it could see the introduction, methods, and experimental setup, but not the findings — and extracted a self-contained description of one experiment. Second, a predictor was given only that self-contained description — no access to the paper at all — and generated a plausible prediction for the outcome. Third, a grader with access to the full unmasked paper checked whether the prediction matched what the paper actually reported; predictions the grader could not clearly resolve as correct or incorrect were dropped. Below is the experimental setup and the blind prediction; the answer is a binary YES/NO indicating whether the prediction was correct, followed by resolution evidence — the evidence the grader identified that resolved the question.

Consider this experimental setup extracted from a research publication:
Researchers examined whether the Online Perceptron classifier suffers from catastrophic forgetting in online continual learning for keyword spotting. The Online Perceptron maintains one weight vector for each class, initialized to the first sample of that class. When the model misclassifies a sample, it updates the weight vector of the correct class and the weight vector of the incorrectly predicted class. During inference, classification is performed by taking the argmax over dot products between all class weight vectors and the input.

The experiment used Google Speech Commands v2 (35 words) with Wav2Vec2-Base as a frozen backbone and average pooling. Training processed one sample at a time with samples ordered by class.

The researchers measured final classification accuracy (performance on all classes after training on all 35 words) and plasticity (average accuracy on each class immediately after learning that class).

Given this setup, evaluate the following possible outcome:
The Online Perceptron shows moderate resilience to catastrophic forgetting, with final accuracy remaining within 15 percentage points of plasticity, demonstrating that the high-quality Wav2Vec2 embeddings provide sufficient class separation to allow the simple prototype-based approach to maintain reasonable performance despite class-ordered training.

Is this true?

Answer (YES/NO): NO